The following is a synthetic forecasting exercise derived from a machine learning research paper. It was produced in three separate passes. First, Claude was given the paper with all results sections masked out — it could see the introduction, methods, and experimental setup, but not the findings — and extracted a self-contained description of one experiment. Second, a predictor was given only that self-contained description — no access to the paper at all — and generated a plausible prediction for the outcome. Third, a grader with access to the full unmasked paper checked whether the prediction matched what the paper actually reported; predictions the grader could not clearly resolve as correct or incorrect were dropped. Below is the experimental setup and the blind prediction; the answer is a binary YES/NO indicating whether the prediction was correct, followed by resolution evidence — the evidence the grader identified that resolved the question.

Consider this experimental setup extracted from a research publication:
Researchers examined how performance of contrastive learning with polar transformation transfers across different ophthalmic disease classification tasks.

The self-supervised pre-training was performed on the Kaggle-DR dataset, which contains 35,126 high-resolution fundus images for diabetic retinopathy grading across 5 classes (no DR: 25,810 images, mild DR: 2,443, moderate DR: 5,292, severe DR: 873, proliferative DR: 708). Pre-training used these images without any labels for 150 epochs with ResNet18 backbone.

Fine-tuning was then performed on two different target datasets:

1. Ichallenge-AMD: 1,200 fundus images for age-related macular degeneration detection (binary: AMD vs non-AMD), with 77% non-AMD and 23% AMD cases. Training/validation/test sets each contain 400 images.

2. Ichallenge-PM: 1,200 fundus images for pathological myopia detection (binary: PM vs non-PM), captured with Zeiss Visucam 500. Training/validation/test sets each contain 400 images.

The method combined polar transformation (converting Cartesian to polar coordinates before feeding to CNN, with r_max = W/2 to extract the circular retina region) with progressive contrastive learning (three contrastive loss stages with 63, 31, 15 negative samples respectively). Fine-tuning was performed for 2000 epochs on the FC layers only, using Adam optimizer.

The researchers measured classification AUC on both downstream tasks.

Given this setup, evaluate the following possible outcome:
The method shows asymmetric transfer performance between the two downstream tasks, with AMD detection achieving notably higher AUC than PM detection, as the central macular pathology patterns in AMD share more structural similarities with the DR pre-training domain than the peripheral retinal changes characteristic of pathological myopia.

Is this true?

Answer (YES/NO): NO